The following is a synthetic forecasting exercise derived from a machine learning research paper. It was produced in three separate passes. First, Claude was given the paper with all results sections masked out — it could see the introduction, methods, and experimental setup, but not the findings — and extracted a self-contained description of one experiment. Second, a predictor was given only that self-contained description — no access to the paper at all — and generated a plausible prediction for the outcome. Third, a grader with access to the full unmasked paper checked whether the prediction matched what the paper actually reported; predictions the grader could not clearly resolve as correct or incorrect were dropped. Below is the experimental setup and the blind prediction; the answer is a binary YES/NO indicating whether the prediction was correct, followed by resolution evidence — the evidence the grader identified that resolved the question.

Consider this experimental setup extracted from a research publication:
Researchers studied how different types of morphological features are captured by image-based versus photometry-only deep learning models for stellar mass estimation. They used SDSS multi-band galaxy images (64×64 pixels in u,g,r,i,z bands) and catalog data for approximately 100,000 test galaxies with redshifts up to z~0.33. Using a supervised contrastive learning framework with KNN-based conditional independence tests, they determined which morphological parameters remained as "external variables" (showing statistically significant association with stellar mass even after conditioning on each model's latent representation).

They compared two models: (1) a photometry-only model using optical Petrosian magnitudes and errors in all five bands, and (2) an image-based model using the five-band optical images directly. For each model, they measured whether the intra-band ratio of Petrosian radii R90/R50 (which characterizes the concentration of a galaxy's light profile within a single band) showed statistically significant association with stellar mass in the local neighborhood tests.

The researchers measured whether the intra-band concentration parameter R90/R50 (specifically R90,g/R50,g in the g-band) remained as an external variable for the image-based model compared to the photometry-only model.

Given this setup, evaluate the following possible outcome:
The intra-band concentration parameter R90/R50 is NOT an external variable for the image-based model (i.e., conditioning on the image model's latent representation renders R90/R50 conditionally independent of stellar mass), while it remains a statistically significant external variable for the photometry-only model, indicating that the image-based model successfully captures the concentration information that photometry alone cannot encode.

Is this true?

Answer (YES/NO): YES